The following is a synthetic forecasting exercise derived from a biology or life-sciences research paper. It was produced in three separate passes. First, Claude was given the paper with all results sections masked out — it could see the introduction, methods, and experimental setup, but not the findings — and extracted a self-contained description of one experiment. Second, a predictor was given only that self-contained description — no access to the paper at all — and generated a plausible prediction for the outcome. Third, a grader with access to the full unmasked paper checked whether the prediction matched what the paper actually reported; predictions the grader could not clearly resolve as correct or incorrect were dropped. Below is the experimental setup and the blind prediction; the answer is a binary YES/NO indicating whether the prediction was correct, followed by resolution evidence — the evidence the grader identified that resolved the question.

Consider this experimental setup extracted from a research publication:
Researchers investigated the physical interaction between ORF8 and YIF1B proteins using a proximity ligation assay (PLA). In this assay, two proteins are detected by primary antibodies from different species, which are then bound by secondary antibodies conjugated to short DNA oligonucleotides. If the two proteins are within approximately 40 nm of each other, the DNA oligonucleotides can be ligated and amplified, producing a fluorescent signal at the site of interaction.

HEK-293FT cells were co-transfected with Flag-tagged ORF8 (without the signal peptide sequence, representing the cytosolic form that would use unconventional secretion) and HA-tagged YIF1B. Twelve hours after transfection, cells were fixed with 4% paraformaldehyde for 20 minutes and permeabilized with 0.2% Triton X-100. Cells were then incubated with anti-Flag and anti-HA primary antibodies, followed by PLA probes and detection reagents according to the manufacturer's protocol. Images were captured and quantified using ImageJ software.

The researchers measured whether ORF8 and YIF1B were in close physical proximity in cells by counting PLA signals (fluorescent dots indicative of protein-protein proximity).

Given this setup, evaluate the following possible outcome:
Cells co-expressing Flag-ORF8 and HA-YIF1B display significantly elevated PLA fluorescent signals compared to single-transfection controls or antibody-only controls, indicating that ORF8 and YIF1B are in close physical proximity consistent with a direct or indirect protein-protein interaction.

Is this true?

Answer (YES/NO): YES